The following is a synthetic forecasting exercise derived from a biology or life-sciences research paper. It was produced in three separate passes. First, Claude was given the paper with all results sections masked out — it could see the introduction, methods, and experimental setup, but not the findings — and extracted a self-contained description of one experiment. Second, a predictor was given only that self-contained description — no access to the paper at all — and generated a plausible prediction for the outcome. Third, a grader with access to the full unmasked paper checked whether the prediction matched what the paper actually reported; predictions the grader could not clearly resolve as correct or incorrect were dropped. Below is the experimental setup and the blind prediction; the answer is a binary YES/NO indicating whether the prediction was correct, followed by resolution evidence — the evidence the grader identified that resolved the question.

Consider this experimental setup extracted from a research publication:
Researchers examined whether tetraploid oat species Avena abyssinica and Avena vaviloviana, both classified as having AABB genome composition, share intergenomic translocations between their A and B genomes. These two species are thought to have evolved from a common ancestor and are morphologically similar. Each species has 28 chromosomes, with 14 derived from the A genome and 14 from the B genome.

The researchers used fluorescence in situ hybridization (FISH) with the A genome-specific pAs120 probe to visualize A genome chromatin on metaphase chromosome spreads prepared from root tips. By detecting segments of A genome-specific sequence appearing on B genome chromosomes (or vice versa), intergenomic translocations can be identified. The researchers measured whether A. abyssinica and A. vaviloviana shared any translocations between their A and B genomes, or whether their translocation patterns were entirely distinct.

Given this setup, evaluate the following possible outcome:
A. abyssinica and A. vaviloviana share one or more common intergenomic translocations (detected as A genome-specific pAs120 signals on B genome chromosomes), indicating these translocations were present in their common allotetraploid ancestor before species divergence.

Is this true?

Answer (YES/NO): YES